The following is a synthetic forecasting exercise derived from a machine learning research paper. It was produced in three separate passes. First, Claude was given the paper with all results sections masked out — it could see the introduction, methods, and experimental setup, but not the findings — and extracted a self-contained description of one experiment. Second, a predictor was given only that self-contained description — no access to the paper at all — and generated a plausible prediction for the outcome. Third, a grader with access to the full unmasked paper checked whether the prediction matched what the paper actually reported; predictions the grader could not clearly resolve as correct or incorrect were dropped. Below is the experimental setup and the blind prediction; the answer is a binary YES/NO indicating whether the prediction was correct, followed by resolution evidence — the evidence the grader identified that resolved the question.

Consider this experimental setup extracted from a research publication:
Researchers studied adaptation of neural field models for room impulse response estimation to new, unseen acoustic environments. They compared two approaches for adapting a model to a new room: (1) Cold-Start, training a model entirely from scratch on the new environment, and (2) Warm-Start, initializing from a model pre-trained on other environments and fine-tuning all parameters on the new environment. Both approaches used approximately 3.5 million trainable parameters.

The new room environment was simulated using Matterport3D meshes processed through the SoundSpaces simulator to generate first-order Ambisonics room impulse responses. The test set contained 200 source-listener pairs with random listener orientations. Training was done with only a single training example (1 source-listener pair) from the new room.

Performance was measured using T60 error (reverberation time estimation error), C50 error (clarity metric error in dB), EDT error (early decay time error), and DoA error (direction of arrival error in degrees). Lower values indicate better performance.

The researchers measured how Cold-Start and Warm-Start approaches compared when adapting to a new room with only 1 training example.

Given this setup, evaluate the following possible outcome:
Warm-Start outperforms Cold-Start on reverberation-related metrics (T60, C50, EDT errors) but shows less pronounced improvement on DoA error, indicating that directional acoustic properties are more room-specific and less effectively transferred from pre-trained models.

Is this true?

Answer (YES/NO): NO